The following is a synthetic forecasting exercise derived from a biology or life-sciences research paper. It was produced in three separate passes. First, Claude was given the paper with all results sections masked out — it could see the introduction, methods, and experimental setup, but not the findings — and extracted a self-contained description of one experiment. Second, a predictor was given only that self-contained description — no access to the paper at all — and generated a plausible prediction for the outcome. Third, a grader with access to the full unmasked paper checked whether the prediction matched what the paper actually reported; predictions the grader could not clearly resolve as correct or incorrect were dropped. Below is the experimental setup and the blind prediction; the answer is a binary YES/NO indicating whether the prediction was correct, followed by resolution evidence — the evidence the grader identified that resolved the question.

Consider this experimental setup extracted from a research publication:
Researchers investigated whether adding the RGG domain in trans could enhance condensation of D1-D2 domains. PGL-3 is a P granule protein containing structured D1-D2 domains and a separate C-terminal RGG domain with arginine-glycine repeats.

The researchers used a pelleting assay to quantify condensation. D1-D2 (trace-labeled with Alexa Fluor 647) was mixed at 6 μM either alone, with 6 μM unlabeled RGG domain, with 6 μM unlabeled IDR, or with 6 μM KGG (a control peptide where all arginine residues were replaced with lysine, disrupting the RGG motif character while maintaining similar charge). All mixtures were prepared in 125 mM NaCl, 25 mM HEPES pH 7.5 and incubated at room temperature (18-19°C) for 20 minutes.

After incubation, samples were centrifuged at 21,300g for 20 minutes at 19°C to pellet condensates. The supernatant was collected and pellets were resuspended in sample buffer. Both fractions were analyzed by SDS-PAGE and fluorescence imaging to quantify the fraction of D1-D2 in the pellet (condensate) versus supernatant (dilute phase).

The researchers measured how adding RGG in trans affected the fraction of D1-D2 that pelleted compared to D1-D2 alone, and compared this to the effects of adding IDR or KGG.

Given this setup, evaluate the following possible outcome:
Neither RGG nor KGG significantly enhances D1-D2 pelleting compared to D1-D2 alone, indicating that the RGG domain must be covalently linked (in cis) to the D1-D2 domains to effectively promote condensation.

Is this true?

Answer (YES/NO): NO